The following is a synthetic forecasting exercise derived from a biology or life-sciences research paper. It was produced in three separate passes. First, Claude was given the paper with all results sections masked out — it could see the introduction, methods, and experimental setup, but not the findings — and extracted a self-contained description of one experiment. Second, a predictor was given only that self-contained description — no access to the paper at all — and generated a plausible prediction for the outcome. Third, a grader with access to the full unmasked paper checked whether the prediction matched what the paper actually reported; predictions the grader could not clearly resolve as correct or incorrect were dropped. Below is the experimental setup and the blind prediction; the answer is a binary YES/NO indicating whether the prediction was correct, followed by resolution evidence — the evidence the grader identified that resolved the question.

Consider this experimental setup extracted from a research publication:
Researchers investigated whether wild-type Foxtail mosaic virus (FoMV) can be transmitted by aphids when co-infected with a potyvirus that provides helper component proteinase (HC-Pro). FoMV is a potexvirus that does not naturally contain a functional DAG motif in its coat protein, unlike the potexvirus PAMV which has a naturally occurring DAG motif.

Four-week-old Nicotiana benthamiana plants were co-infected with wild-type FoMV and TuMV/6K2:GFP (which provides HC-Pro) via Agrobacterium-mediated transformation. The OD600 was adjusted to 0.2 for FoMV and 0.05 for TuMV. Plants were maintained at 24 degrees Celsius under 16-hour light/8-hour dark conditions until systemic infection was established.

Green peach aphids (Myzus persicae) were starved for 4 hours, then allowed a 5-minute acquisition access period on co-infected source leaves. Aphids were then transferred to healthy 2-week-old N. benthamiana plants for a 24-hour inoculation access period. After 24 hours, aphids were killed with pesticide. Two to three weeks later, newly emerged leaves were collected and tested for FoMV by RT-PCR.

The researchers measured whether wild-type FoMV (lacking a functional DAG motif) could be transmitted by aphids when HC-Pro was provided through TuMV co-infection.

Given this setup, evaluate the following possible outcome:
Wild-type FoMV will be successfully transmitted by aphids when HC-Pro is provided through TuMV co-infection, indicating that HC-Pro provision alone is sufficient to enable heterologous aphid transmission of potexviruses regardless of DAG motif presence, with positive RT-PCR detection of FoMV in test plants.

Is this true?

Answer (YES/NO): NO